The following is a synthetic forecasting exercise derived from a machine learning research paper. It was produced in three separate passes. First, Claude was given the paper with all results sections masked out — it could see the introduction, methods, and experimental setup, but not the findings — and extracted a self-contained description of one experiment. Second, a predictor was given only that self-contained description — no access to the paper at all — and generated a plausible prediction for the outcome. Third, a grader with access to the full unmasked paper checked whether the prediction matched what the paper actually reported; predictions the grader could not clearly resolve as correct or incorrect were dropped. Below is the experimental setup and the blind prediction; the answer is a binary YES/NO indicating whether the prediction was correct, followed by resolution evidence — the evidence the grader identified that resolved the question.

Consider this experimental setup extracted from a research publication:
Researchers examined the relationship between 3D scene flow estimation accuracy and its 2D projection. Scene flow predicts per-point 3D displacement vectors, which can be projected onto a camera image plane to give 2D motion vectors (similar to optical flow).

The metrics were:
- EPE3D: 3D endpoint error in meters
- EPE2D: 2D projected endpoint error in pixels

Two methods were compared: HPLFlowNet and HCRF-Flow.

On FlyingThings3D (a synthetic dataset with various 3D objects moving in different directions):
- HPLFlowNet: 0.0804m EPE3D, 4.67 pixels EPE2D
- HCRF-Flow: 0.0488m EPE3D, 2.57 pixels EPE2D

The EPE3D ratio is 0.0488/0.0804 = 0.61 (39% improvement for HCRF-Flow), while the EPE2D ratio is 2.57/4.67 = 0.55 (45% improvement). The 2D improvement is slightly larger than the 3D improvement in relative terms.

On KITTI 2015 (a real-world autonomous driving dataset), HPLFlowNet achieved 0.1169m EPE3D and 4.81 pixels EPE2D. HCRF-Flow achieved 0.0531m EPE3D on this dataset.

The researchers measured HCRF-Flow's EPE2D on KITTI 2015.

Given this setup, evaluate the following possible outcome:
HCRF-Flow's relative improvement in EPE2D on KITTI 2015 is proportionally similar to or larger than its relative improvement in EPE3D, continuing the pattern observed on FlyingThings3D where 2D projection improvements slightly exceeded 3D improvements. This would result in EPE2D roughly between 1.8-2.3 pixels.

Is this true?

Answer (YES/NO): YES